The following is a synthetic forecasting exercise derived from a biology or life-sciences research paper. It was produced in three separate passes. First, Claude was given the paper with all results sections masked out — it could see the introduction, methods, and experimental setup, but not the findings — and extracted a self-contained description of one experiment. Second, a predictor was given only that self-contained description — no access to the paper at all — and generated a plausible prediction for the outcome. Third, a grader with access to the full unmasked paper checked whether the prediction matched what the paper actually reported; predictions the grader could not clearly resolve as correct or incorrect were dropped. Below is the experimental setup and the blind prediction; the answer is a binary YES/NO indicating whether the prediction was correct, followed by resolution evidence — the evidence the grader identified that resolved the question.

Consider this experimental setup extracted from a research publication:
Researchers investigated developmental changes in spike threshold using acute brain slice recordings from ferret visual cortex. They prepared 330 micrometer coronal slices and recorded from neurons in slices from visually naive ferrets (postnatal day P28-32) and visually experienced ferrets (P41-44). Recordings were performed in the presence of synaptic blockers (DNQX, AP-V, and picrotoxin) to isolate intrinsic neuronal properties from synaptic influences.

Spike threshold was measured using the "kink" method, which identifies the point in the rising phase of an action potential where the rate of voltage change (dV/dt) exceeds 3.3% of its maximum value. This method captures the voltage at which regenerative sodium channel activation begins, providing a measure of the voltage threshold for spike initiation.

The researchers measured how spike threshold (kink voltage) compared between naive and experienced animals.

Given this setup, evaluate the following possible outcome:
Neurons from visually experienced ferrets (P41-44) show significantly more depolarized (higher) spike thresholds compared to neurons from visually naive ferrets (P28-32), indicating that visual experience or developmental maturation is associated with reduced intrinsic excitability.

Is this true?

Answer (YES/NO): NO